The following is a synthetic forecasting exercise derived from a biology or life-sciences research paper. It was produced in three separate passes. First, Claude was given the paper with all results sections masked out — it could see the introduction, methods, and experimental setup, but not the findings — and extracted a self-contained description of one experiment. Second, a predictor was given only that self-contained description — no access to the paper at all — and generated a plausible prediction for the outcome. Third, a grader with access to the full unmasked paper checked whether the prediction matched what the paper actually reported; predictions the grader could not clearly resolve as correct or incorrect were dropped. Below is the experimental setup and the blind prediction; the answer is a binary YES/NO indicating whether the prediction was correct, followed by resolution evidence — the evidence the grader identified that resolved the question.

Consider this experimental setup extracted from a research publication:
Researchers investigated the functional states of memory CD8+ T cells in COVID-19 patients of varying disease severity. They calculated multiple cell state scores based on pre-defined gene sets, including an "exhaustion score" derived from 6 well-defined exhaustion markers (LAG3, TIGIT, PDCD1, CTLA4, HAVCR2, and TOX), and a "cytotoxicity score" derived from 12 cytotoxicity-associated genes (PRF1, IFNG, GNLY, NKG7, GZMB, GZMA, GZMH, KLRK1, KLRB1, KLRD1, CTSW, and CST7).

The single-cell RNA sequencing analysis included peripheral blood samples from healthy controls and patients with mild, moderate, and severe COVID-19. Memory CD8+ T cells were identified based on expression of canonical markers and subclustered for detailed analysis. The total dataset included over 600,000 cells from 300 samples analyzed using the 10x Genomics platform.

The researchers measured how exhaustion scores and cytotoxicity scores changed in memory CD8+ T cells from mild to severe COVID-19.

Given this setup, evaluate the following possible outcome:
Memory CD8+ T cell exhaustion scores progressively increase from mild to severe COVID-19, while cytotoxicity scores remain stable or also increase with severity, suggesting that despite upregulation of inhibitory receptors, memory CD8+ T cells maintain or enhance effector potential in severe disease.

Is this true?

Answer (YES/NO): NO